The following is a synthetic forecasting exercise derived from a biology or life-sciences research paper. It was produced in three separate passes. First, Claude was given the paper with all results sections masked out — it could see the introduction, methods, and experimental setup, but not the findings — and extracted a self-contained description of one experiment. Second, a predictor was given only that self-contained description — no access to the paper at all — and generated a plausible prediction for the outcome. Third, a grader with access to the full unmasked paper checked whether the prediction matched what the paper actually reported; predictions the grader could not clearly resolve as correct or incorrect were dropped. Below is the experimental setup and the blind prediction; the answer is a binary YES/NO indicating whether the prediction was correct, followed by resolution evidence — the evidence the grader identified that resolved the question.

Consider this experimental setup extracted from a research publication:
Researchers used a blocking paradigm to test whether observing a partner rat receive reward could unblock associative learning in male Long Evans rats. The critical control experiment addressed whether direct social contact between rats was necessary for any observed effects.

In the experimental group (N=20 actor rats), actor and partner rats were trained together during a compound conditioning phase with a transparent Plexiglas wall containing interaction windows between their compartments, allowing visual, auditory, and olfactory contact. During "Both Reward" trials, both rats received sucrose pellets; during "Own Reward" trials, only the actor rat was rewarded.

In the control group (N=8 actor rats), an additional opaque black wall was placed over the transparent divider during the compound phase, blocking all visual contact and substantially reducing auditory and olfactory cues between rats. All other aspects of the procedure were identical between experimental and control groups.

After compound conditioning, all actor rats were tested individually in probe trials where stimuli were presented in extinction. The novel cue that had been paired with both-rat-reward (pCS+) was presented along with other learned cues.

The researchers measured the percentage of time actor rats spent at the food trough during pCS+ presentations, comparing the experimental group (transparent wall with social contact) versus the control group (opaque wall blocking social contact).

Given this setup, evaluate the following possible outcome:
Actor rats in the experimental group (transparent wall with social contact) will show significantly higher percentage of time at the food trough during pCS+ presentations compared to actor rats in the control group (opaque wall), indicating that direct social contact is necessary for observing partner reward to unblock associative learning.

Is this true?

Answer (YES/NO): YES